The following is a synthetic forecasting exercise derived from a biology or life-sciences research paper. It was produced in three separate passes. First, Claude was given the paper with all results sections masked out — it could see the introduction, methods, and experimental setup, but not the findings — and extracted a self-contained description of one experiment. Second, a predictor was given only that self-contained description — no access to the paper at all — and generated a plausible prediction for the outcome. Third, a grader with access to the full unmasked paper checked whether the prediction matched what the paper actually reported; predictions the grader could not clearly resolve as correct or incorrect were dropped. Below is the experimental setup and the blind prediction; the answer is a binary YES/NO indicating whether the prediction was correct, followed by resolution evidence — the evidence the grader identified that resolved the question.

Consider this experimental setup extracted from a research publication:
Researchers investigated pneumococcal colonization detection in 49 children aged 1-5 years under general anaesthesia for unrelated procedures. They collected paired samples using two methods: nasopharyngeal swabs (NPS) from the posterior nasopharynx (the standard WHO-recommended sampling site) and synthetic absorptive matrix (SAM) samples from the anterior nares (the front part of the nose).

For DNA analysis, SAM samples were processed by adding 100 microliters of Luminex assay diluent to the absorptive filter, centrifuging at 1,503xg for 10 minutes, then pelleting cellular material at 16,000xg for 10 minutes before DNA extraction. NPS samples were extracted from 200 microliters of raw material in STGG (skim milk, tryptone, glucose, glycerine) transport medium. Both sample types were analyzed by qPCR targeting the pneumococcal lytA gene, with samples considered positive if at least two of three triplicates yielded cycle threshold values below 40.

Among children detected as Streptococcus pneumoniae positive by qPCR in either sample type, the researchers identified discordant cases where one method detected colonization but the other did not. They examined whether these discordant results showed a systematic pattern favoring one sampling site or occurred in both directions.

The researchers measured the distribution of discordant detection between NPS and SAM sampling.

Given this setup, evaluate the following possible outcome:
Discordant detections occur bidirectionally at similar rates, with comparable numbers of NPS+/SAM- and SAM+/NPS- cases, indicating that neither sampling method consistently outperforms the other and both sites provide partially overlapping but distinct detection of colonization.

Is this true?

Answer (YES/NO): YES